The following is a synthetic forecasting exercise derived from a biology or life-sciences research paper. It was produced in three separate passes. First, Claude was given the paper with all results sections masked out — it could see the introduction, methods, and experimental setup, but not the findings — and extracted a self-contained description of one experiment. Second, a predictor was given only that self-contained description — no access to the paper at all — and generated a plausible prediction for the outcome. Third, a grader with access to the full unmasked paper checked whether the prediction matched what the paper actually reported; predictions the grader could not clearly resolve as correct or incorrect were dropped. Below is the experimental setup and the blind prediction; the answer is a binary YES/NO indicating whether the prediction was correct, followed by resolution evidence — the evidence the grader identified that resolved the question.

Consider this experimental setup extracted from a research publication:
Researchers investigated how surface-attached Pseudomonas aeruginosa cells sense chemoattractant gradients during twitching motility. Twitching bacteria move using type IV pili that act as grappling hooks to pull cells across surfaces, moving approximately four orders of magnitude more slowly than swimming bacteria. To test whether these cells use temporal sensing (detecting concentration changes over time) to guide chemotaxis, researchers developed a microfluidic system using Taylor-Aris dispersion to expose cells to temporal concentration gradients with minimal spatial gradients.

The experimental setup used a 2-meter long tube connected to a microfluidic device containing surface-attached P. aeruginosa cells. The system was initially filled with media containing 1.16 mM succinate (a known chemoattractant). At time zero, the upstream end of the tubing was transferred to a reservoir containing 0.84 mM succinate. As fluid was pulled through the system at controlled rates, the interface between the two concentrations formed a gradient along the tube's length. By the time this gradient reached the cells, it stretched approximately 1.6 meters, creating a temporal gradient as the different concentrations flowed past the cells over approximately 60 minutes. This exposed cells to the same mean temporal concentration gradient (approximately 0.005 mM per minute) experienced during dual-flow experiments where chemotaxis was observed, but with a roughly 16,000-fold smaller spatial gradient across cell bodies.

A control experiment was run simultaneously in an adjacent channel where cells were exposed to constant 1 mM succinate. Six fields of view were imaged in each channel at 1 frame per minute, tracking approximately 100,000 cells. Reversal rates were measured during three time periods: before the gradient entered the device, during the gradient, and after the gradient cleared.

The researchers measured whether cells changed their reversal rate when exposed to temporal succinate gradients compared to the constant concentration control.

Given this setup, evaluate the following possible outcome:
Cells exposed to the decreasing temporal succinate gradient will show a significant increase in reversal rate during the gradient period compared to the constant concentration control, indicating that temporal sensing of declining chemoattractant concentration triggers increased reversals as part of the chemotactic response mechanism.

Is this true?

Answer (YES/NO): NO